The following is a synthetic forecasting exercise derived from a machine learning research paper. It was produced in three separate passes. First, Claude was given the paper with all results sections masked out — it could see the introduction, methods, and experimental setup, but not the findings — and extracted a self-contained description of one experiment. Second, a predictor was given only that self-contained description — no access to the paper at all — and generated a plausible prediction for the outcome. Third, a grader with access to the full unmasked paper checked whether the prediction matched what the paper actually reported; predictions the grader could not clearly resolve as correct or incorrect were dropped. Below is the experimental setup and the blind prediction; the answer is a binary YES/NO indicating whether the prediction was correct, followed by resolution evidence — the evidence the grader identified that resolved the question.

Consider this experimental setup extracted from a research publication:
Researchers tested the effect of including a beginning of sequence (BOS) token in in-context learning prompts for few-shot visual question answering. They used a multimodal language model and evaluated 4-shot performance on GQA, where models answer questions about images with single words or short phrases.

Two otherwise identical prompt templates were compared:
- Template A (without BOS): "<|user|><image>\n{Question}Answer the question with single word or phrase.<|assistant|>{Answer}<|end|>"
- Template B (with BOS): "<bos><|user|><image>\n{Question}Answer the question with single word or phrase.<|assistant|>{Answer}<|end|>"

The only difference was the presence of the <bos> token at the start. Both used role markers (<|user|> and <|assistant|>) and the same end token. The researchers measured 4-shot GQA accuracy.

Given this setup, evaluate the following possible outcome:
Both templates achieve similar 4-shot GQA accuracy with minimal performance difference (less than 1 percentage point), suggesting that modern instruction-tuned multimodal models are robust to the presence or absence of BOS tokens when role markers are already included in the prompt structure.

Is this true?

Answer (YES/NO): NO